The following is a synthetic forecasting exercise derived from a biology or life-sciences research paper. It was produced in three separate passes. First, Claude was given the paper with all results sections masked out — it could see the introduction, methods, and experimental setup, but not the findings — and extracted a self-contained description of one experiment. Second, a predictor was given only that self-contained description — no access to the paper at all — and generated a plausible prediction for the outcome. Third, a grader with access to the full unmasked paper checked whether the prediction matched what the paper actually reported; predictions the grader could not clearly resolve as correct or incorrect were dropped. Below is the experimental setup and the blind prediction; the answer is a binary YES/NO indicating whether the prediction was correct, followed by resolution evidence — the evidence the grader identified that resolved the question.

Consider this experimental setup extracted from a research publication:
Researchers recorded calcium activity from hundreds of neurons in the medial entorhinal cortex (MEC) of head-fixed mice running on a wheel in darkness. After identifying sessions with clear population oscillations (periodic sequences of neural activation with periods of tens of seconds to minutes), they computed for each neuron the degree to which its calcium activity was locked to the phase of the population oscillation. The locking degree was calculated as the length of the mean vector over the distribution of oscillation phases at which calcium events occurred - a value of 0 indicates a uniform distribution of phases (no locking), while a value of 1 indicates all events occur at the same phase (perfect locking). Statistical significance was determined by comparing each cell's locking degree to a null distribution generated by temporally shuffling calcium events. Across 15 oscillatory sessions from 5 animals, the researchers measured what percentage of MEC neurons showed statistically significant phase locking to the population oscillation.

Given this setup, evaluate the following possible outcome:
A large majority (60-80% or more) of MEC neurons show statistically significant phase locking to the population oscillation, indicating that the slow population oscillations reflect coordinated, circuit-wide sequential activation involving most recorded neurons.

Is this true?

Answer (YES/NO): YES